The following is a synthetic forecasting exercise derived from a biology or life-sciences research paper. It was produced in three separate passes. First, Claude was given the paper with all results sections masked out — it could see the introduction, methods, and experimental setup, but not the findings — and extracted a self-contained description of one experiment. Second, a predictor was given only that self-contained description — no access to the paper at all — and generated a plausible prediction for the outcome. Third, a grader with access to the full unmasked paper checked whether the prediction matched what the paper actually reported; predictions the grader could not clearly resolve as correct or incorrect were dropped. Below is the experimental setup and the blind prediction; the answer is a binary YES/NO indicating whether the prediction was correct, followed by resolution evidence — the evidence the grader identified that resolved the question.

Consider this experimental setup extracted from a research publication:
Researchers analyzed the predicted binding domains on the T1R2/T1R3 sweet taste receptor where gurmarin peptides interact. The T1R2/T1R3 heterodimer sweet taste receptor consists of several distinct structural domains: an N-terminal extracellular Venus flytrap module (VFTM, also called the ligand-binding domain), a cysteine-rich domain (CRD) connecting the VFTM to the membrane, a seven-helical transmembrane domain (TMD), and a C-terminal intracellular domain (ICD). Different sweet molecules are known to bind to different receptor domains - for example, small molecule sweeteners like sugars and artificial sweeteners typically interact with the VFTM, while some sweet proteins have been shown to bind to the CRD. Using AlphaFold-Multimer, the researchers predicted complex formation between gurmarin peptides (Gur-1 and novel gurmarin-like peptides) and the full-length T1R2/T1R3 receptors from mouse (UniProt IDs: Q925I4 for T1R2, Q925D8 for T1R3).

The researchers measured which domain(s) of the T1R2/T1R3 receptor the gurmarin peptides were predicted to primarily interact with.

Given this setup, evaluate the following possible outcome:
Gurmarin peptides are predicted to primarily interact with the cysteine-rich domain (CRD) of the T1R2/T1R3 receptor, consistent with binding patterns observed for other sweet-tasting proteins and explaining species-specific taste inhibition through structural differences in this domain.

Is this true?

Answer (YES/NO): NO